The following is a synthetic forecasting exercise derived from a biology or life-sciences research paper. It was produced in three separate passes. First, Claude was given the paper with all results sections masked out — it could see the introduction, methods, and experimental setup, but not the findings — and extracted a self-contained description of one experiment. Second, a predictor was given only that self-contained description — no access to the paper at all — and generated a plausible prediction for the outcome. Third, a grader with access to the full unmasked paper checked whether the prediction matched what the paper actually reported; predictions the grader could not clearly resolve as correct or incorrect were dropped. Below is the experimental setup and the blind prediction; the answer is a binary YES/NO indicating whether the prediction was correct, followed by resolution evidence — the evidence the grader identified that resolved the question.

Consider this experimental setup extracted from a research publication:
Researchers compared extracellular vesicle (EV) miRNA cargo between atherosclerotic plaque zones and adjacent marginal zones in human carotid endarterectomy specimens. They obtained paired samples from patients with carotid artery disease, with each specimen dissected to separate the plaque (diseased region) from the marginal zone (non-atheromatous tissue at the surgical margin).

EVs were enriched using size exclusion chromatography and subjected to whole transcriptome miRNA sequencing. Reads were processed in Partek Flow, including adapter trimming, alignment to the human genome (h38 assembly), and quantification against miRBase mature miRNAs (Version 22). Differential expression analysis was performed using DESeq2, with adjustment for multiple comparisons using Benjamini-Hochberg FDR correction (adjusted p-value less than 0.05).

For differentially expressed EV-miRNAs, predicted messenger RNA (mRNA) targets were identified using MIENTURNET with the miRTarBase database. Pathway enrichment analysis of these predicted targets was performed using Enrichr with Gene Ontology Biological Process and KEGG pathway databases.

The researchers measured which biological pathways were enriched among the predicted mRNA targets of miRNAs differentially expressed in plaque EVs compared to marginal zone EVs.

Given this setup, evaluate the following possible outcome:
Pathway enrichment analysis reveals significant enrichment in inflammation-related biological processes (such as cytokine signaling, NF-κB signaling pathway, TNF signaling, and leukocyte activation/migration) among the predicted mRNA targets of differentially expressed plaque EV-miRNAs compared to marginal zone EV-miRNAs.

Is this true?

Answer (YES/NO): YES